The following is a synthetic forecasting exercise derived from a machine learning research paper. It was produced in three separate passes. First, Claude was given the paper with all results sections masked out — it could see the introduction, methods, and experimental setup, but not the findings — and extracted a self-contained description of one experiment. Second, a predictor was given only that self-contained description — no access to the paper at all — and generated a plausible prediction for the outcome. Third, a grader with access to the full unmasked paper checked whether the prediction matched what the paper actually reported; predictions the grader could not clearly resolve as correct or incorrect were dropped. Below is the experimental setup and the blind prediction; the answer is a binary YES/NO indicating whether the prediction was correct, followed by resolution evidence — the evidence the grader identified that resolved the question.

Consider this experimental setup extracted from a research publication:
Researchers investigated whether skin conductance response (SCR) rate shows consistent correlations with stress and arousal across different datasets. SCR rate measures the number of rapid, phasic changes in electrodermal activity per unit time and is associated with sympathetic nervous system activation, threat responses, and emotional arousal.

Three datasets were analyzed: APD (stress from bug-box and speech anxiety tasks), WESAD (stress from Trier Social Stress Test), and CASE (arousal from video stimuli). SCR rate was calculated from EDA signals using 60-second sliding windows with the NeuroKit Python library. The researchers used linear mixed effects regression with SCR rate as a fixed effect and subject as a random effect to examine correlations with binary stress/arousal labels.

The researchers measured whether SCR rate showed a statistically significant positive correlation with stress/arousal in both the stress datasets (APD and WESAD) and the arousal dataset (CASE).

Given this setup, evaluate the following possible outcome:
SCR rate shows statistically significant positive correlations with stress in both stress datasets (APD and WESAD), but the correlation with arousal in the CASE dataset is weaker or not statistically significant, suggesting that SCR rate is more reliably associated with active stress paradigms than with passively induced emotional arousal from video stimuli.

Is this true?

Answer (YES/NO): YES